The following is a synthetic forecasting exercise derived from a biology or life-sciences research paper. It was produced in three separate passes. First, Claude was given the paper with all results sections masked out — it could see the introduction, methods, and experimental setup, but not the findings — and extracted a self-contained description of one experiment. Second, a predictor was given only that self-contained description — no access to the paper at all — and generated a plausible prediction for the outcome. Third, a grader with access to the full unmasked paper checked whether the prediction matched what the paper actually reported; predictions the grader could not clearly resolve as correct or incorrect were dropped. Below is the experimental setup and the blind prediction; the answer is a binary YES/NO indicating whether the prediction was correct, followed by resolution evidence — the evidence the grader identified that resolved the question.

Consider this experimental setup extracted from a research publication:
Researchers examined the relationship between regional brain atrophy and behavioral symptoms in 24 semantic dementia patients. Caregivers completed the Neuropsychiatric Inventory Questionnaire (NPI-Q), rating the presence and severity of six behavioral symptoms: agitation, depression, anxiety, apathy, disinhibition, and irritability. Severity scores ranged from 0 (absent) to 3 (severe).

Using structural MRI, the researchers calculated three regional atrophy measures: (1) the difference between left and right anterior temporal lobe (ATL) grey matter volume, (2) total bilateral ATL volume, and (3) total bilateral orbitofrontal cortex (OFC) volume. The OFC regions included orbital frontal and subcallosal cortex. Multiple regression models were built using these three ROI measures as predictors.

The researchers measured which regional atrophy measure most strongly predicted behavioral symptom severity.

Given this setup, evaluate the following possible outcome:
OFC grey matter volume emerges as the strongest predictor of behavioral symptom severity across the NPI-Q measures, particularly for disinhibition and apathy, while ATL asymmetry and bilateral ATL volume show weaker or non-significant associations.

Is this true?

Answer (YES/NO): NO